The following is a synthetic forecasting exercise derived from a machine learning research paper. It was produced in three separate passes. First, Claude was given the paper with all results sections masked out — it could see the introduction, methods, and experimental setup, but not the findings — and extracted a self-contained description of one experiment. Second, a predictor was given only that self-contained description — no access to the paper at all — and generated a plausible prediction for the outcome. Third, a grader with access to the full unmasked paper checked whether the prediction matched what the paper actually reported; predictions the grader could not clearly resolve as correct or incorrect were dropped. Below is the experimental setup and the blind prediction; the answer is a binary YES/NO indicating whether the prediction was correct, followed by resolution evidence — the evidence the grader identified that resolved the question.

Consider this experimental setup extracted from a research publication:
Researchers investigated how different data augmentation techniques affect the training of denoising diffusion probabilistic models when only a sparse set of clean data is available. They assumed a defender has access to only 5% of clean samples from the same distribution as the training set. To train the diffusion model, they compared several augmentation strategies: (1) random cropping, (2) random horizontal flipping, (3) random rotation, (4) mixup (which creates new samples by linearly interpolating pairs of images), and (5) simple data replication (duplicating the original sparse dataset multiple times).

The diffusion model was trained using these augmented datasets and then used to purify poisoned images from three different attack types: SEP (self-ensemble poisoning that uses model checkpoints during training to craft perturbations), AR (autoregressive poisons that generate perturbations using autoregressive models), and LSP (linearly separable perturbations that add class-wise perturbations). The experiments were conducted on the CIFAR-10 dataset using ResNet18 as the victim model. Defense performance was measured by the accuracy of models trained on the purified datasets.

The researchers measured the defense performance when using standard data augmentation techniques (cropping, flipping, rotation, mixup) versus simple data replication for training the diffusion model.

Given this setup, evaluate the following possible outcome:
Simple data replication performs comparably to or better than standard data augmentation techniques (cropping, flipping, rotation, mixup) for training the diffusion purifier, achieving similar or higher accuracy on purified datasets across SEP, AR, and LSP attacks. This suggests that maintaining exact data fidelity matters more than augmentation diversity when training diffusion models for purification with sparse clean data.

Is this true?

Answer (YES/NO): YES